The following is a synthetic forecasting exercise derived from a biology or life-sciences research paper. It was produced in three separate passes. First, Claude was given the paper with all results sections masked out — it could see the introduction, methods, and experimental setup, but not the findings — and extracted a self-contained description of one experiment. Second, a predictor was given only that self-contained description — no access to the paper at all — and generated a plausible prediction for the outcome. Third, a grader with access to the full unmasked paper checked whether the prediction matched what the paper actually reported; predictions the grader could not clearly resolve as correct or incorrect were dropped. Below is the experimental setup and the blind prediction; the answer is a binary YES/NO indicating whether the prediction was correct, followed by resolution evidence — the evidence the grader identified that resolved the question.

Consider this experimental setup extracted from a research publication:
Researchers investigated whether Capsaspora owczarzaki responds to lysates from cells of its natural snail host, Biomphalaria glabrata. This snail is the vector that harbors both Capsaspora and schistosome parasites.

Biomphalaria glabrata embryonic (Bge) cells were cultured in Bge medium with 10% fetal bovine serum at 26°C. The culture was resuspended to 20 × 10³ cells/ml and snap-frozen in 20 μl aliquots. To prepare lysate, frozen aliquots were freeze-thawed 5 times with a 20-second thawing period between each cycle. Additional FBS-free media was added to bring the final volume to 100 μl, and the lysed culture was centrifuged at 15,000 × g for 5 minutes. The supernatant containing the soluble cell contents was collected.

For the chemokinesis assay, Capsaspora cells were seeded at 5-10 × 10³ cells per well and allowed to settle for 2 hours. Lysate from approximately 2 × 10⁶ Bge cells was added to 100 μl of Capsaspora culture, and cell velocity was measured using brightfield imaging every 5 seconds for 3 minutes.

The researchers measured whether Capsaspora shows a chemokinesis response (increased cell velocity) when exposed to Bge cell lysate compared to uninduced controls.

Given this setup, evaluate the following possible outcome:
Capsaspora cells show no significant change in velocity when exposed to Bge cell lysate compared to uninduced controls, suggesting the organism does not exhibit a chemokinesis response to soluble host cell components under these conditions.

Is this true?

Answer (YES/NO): NO